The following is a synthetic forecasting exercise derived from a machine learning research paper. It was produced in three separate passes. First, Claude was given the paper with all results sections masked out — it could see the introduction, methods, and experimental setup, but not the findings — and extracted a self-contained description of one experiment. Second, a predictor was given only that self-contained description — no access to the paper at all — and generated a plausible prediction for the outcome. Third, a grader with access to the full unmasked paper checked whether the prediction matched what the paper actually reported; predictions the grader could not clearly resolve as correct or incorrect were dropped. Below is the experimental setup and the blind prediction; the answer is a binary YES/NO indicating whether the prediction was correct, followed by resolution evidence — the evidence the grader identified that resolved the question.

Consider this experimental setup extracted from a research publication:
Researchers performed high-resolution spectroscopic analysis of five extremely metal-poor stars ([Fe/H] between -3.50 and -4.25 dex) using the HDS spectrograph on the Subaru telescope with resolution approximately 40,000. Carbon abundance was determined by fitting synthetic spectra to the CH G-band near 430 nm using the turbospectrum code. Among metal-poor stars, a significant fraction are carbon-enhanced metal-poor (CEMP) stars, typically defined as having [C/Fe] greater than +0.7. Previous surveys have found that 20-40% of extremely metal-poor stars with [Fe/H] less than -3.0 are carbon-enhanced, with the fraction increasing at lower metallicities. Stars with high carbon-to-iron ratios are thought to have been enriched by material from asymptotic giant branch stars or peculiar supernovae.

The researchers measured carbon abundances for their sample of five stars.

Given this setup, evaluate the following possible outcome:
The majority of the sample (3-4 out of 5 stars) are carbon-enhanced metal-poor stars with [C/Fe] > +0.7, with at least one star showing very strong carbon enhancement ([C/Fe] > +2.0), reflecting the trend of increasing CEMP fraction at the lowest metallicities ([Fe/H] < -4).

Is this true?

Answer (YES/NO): NO